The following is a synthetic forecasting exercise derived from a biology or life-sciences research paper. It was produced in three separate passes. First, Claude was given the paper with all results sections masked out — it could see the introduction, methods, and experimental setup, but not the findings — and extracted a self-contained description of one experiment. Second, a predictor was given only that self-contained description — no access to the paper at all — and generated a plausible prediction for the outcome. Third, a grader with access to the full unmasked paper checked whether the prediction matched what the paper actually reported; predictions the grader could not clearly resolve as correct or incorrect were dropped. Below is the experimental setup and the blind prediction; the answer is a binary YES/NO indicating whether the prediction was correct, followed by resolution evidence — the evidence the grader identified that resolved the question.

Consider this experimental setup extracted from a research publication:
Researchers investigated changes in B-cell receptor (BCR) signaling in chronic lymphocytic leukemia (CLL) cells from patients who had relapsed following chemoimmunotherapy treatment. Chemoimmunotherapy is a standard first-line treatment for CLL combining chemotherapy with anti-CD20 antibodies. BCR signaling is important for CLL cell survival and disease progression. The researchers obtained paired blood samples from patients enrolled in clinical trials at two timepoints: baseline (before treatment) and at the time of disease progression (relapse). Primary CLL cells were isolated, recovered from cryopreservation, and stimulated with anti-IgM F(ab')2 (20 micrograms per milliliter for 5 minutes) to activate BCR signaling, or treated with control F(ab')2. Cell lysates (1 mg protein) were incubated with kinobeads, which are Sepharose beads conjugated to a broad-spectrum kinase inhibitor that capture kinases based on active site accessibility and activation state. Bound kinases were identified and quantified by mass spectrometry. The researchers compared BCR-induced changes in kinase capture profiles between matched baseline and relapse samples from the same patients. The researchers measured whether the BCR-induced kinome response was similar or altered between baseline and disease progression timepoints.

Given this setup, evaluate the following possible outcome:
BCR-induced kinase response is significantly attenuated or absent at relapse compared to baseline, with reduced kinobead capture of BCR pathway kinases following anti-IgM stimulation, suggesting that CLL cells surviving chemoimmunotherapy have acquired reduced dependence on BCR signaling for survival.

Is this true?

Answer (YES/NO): NO